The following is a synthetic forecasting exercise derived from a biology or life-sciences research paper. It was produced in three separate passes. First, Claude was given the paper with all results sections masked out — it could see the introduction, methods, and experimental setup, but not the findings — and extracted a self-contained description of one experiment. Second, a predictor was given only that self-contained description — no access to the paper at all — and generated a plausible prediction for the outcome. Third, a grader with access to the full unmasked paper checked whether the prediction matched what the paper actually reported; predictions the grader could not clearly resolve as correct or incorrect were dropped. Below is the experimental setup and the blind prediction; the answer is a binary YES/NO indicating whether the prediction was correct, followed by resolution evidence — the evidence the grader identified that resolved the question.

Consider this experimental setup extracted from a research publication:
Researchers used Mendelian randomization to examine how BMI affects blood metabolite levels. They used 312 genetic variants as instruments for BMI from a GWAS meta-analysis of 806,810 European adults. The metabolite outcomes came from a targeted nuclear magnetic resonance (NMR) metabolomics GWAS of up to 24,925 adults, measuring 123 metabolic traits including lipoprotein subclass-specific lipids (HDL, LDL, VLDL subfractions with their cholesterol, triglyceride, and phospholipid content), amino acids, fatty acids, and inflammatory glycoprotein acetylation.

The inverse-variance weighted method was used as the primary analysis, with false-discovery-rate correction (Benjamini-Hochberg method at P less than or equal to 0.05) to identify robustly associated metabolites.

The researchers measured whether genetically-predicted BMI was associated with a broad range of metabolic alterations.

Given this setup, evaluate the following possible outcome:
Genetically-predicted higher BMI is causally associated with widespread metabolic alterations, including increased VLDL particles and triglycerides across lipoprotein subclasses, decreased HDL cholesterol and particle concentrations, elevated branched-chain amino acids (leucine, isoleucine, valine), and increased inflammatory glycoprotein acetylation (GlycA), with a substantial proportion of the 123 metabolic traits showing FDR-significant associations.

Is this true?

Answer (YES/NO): YES